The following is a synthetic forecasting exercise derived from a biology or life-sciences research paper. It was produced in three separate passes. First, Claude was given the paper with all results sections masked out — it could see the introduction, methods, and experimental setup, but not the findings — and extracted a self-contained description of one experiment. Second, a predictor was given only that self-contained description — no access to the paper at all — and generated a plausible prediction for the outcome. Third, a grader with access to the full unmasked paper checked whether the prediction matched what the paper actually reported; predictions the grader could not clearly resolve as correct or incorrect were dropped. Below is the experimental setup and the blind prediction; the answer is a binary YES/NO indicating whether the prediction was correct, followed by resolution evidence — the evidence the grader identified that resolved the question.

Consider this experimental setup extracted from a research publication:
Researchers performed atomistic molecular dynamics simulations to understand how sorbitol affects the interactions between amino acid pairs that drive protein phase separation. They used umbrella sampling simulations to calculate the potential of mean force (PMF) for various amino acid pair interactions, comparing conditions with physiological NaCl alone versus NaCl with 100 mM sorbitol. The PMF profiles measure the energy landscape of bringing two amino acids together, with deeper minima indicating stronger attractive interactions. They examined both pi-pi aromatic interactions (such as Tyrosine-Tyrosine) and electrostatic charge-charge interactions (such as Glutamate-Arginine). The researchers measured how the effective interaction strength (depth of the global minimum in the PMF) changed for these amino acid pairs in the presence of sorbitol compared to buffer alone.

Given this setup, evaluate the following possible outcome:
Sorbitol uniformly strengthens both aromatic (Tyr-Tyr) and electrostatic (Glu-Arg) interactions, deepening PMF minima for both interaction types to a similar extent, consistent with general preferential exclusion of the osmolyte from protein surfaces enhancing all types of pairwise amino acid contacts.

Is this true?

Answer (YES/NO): NO